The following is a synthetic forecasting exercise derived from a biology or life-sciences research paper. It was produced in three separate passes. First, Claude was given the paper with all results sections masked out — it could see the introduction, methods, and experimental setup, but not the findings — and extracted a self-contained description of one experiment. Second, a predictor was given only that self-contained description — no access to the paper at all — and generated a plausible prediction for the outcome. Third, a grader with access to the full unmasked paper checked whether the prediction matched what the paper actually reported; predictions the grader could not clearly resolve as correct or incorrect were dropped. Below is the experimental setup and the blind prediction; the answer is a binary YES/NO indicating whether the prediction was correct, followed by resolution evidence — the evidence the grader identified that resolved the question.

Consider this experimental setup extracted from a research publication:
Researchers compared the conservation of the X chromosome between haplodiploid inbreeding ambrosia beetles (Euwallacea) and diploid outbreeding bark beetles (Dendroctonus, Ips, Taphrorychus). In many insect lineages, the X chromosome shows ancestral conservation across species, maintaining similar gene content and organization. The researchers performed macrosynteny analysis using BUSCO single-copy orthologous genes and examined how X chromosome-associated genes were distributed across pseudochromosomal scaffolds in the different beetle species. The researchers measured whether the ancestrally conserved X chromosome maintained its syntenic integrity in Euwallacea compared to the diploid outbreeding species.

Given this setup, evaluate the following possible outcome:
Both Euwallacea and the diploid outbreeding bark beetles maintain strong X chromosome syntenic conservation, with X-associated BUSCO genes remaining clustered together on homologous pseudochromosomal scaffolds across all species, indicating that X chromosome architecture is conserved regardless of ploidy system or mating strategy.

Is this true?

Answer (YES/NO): NO